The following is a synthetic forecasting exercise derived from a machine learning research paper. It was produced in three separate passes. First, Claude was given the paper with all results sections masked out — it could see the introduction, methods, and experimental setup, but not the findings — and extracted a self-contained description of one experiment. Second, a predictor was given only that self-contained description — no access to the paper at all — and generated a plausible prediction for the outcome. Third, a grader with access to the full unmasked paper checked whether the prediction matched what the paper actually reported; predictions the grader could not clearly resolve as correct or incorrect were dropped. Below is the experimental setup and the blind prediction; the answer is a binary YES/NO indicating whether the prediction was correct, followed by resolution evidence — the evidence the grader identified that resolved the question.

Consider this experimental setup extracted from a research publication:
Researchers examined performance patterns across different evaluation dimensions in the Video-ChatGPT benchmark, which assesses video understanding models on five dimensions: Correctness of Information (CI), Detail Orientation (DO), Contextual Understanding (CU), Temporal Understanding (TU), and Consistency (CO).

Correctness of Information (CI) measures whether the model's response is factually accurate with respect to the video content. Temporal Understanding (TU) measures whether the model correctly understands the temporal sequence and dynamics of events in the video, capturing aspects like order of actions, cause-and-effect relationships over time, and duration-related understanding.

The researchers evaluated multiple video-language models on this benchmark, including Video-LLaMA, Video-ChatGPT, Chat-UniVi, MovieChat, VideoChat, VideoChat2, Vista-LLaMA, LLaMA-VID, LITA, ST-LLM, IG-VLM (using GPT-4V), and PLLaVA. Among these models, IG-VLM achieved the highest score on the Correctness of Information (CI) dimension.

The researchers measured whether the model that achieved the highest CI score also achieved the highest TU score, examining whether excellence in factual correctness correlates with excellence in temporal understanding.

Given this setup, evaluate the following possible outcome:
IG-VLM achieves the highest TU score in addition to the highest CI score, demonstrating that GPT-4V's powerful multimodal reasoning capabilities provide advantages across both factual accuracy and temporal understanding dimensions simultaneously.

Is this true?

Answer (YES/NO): NO